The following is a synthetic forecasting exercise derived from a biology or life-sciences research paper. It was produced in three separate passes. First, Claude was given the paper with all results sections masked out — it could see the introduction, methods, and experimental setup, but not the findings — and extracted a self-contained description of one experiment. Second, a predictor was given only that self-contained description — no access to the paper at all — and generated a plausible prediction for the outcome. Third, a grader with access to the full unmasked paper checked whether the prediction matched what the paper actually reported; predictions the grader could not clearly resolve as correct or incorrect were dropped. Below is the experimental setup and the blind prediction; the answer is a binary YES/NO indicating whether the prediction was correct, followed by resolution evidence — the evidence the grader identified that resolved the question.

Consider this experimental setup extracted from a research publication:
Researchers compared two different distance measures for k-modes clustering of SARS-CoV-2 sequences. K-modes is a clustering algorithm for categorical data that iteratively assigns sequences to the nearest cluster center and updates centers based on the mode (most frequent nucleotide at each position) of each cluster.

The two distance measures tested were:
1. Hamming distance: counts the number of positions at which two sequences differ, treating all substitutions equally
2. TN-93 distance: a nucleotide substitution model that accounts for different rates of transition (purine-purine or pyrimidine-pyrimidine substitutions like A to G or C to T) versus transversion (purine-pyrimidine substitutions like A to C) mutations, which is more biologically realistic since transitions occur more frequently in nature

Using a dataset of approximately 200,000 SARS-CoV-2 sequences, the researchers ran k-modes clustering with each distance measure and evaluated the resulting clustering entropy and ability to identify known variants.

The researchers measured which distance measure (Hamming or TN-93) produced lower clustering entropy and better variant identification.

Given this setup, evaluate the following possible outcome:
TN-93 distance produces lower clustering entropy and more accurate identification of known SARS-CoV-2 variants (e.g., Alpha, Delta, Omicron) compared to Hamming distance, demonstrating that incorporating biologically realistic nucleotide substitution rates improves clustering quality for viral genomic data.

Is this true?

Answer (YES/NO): NO